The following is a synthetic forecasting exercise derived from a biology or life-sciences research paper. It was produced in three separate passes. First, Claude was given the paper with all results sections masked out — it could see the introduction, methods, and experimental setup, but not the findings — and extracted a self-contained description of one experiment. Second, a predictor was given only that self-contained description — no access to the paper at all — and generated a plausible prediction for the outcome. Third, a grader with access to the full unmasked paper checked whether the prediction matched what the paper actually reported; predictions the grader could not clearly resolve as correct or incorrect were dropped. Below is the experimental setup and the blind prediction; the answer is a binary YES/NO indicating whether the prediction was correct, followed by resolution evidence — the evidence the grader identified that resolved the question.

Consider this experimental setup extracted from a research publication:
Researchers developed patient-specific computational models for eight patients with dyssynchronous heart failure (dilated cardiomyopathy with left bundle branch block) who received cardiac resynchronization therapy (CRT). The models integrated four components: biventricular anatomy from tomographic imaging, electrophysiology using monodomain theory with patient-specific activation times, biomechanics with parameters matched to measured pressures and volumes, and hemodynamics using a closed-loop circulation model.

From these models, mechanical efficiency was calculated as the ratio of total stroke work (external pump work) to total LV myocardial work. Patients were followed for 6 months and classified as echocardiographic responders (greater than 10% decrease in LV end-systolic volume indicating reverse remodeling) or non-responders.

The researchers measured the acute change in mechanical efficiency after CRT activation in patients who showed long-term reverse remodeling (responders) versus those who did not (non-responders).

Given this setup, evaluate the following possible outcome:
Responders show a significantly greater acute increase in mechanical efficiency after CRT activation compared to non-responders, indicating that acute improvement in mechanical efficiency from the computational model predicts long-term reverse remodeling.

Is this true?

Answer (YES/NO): NO